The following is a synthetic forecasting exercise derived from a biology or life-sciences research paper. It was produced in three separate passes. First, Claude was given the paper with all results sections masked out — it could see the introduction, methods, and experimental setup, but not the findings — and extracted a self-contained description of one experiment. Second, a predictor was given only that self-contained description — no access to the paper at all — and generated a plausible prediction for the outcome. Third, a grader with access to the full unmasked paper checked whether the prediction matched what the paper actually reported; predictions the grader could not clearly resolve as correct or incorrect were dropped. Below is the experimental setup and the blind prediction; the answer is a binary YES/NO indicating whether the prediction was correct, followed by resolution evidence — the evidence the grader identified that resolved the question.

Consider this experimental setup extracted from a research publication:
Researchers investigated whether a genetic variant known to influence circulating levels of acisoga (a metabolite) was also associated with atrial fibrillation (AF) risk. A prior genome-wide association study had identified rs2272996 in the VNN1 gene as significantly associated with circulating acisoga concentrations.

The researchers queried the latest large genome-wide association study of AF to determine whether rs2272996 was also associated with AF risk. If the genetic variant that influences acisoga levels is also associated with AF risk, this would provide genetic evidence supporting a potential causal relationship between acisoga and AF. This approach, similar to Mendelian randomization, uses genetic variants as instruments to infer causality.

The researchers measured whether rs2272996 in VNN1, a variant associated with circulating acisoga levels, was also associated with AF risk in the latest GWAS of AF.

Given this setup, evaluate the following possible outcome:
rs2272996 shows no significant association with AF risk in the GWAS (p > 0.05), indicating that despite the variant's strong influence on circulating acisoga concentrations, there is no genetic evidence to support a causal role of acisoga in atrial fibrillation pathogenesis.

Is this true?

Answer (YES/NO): YES